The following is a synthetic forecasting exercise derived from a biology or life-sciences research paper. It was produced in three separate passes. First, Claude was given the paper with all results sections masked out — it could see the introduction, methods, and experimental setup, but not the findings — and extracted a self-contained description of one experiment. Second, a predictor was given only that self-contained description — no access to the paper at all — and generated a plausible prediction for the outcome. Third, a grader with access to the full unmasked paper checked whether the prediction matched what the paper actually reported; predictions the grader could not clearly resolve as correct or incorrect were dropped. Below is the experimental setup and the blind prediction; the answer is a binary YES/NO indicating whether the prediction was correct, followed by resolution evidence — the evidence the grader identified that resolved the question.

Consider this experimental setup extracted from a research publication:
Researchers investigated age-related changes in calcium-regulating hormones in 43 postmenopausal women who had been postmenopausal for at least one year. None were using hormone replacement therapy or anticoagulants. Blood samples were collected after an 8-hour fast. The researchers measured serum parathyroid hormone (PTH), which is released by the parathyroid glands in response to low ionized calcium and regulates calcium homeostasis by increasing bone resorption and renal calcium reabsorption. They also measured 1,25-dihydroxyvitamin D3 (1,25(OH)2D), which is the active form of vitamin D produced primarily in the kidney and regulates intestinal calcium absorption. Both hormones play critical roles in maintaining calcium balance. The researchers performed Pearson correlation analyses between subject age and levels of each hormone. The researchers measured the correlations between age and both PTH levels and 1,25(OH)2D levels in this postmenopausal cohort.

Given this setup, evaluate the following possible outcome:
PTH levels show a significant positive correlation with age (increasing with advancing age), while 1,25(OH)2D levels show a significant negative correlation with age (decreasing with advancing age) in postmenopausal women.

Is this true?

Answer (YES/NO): YES